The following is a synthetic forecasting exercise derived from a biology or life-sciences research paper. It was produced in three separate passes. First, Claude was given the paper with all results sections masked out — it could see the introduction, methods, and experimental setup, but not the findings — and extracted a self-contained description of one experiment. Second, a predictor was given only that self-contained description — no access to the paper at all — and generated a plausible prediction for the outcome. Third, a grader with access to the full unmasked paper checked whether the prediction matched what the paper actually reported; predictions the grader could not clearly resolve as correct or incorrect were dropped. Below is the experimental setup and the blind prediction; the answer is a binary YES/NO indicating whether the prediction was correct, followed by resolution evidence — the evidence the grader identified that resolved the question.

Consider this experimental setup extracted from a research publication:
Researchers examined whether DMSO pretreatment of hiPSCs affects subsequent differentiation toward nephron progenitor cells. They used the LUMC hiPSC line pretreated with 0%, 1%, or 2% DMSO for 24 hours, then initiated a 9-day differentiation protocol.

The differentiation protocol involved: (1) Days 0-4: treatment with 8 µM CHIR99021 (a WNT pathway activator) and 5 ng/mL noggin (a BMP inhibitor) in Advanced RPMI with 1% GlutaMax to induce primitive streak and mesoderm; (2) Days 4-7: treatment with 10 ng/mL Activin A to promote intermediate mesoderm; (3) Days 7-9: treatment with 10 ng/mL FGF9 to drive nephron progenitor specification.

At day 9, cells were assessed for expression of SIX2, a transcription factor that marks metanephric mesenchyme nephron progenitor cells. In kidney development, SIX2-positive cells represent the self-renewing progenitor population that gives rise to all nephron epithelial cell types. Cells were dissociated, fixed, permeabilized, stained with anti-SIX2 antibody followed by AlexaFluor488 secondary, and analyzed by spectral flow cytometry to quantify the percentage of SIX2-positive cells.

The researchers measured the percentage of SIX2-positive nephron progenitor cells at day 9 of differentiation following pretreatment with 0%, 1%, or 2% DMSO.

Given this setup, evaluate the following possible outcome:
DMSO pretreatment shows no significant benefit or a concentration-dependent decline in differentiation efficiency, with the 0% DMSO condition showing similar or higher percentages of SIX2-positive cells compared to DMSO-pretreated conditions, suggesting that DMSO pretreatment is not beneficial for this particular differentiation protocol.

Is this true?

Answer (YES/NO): NO